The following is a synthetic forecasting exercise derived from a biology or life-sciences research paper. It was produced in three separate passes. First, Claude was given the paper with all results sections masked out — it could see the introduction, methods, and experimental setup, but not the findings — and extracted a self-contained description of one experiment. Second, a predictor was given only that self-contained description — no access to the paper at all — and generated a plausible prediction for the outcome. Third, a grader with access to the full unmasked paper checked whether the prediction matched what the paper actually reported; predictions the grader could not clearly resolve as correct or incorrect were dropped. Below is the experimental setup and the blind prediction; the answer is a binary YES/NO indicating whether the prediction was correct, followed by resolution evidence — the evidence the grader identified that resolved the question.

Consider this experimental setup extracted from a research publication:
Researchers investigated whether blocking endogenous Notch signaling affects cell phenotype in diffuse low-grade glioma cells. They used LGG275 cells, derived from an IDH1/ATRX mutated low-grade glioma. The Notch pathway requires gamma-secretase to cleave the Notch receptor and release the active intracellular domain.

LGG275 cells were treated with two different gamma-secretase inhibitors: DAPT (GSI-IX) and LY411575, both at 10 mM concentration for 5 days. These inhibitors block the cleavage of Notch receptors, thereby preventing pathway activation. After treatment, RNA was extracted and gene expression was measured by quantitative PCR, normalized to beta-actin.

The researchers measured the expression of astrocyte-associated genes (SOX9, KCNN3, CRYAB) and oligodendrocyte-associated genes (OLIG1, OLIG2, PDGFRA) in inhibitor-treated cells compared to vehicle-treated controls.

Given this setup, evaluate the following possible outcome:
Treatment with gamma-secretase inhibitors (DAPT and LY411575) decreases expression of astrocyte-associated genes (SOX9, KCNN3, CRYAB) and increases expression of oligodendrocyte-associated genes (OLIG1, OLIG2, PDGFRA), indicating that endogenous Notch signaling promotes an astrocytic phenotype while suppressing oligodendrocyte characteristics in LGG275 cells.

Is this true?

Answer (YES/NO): NO